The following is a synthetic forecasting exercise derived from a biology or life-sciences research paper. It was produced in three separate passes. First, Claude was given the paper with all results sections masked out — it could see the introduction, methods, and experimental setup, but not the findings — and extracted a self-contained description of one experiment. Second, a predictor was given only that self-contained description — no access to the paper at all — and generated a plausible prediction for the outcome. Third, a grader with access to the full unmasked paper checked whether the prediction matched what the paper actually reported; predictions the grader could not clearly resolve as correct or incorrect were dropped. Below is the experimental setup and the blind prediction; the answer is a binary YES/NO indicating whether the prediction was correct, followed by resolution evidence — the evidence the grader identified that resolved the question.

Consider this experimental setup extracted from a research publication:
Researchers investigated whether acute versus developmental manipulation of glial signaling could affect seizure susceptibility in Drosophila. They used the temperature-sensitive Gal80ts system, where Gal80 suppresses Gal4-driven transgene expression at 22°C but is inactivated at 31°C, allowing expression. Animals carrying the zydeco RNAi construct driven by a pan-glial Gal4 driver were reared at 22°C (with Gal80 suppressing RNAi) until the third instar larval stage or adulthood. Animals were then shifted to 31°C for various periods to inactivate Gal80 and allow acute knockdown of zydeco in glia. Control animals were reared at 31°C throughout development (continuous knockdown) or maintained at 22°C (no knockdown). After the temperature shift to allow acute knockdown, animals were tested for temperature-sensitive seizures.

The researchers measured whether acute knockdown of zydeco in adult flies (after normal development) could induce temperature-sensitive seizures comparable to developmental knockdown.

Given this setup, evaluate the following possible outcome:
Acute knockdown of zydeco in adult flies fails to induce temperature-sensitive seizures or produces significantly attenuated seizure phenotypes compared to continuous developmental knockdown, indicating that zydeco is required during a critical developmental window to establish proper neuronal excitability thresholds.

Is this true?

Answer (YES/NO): NO